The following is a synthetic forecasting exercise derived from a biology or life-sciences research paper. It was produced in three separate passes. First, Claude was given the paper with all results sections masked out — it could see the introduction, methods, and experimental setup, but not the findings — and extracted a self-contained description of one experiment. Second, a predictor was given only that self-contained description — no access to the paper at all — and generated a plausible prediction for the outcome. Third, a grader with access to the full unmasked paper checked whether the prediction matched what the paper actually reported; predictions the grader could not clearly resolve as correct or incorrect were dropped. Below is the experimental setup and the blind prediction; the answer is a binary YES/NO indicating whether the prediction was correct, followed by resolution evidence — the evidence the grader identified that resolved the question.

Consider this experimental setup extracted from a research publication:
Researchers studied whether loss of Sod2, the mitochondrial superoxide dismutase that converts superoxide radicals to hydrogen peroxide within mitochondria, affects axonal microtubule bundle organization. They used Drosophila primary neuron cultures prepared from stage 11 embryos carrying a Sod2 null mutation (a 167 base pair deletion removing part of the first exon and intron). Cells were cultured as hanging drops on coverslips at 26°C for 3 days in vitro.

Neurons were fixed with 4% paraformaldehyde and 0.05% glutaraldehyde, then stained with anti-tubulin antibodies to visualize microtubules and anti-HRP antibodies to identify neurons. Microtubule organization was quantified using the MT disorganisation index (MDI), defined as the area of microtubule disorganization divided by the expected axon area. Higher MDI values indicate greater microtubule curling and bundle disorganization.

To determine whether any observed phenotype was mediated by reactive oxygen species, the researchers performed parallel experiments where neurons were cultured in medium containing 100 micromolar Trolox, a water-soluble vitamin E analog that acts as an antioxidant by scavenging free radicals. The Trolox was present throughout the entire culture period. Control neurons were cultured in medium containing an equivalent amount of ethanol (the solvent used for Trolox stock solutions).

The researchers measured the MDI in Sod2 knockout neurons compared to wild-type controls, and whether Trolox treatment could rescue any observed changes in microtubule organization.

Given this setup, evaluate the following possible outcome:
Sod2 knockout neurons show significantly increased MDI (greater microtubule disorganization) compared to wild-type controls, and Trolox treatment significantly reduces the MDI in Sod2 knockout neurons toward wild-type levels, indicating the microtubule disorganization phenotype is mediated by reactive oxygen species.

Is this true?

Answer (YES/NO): YES